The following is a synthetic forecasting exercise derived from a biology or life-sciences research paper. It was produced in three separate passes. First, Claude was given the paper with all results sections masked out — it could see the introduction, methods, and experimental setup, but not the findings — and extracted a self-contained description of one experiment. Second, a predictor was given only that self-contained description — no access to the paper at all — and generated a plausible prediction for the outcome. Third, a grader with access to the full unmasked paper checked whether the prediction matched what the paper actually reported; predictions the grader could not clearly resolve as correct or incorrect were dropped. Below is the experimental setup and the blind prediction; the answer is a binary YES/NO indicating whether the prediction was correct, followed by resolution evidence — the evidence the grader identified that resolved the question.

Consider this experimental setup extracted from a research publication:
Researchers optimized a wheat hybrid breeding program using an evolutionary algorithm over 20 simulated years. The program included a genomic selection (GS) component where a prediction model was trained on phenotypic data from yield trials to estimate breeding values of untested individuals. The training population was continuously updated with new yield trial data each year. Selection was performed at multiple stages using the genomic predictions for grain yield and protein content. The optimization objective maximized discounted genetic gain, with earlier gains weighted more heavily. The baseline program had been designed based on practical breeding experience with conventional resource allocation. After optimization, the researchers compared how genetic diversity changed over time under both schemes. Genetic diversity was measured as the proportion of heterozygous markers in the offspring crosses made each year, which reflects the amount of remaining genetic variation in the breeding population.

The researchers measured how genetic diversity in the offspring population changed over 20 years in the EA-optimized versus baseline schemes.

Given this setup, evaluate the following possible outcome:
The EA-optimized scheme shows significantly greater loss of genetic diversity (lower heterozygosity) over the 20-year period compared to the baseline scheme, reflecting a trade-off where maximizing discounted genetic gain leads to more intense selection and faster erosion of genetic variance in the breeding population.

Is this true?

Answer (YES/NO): YES